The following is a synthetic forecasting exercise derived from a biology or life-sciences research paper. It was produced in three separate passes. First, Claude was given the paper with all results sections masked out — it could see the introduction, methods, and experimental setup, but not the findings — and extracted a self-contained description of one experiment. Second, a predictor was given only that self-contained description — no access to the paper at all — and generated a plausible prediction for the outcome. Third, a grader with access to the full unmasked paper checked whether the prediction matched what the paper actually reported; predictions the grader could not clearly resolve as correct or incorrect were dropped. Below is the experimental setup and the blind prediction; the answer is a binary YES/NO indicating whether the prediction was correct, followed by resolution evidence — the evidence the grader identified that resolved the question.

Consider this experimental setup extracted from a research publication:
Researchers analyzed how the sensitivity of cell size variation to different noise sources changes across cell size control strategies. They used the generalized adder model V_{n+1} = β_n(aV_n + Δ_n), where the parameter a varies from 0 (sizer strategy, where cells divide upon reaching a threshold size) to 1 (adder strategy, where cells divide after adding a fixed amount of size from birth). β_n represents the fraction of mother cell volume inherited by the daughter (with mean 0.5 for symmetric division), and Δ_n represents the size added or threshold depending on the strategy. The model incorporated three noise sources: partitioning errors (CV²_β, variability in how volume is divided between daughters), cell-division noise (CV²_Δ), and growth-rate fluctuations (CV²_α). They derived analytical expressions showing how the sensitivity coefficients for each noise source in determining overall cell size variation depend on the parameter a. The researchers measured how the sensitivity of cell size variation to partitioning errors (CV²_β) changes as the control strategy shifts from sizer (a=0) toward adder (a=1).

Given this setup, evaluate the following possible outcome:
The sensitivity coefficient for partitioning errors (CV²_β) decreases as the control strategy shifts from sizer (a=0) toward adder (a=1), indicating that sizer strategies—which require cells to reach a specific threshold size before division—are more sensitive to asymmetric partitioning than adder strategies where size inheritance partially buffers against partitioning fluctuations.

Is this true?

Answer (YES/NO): NO